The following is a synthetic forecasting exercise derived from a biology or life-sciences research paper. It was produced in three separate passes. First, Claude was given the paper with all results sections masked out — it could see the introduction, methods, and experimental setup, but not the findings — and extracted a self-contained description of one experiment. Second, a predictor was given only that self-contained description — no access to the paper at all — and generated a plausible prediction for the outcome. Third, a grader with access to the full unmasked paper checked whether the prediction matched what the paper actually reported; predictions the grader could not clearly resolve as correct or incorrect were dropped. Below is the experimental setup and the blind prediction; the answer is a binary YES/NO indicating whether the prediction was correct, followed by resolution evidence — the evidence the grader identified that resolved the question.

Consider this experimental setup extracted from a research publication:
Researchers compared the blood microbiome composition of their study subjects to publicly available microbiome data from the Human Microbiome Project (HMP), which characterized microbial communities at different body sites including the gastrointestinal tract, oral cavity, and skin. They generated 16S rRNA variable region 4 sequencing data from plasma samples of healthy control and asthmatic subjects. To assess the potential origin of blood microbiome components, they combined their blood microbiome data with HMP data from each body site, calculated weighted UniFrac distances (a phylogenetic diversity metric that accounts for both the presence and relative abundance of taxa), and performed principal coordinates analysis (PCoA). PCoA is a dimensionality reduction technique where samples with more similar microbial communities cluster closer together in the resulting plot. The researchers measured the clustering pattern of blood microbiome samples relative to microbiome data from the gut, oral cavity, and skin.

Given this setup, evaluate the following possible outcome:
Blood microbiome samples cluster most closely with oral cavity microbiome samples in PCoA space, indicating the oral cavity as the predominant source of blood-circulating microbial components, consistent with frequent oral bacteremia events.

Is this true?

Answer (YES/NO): NO